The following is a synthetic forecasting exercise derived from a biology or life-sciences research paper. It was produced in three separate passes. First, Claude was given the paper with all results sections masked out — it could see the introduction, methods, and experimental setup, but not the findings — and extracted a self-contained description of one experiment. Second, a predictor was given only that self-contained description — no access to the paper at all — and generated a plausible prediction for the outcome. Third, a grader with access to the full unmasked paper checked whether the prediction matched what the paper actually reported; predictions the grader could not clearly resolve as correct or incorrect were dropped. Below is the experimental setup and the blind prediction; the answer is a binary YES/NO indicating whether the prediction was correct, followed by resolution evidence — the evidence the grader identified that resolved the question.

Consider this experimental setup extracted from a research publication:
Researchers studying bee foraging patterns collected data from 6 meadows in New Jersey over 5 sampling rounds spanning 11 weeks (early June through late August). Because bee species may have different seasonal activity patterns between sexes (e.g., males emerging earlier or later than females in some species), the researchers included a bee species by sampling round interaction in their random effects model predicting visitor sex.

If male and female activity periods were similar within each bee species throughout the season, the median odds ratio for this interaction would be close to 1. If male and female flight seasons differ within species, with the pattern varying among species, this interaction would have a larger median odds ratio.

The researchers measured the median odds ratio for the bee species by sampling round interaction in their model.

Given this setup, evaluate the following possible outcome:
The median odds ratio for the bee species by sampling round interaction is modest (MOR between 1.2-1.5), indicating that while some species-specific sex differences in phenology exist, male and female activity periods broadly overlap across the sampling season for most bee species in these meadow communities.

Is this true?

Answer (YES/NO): NO